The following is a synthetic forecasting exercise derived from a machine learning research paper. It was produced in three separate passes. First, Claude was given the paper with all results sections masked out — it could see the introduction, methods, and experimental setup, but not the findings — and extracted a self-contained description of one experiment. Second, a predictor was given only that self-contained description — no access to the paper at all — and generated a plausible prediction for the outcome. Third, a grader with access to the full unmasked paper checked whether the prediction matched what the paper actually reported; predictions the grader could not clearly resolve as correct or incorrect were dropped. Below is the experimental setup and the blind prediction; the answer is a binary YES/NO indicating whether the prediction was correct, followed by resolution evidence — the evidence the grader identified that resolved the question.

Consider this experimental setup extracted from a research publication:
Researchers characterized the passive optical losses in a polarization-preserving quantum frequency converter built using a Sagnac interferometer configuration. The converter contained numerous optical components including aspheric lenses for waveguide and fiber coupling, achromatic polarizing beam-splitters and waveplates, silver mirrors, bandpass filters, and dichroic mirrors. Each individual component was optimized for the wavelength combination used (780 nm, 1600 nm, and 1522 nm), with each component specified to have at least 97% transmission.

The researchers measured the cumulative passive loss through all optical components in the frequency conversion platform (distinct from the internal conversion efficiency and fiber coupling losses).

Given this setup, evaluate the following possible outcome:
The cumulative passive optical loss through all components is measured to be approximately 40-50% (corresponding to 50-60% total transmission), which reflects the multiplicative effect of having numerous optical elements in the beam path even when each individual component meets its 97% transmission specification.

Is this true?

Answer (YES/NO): NO